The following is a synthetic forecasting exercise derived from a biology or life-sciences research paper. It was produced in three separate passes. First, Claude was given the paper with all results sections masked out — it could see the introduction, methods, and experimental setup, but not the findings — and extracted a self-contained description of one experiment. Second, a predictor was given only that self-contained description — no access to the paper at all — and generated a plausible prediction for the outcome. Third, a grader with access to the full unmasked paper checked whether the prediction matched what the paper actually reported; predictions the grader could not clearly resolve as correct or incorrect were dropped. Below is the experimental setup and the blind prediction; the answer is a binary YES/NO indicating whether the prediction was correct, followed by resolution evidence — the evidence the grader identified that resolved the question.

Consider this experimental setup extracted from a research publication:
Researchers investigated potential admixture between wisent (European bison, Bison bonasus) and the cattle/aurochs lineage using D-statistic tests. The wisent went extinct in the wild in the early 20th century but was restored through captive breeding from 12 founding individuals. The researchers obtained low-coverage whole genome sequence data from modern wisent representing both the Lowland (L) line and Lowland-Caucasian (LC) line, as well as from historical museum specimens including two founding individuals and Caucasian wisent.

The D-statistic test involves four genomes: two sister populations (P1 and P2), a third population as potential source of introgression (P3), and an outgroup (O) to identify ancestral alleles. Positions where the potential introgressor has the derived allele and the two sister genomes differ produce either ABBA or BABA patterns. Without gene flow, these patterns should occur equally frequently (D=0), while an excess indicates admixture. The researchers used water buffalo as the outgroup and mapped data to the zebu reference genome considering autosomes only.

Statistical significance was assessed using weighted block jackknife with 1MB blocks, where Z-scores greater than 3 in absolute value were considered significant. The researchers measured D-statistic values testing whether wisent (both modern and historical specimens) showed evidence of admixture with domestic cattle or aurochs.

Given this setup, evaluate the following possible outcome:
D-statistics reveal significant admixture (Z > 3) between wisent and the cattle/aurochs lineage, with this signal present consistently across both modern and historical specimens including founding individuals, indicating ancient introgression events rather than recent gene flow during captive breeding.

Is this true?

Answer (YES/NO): NO